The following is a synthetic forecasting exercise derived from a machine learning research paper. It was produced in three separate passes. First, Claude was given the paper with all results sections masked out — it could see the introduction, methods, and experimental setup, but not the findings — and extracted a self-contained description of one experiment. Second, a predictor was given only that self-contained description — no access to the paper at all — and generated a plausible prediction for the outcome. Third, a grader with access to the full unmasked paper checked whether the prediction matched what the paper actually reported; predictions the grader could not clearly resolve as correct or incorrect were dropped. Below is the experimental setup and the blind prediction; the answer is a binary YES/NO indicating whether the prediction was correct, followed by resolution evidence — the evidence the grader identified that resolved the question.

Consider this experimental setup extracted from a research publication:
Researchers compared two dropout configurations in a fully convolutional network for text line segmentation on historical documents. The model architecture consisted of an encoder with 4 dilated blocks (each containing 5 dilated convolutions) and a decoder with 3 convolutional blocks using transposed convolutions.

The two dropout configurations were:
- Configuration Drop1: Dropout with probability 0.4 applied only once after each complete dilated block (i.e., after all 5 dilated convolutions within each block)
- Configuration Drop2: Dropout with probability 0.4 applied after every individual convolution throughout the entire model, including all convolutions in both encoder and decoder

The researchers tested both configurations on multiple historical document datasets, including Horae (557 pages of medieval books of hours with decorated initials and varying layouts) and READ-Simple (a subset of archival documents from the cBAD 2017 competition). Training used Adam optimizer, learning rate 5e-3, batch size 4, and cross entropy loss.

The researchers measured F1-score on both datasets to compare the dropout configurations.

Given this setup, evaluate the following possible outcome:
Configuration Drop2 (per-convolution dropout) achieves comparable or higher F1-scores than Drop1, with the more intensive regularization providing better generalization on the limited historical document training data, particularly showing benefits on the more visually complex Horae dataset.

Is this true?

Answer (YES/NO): NO